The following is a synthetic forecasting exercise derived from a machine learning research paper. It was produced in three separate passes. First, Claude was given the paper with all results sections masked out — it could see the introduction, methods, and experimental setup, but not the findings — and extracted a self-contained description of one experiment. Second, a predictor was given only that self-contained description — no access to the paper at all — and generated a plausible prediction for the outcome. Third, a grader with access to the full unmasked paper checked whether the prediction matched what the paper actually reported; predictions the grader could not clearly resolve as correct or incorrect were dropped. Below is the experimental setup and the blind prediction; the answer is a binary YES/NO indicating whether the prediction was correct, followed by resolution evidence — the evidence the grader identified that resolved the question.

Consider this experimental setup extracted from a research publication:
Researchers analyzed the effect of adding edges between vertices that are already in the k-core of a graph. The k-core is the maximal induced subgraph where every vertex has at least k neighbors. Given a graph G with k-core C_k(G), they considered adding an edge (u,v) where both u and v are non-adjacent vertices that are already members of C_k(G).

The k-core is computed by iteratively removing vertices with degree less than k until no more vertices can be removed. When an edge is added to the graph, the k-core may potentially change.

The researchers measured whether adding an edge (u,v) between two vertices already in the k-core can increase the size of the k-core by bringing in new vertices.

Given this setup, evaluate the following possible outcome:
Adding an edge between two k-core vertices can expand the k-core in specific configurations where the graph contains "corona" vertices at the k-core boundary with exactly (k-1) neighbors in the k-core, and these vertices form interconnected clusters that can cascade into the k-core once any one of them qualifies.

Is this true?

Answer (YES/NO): NO